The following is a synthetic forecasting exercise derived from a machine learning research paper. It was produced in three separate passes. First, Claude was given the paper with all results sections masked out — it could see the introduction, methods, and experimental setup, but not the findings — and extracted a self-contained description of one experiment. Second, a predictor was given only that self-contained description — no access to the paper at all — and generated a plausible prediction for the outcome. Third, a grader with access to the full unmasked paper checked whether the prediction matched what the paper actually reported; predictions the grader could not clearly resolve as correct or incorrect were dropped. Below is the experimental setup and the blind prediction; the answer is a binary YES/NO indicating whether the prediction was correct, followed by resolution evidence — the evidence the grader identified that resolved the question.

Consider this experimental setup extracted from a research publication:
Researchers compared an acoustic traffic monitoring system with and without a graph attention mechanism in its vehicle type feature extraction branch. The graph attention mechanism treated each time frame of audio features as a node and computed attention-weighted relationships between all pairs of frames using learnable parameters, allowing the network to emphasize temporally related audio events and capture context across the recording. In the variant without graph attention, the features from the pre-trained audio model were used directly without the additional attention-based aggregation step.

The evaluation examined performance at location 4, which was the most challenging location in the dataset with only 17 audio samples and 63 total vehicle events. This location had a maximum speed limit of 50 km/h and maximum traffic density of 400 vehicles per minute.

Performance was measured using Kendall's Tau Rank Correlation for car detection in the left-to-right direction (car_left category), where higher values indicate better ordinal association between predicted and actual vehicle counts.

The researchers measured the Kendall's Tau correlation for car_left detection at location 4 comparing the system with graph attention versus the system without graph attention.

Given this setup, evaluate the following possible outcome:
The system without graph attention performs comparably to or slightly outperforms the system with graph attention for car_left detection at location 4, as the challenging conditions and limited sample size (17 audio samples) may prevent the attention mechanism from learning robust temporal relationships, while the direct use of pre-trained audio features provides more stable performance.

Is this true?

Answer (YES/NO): NO